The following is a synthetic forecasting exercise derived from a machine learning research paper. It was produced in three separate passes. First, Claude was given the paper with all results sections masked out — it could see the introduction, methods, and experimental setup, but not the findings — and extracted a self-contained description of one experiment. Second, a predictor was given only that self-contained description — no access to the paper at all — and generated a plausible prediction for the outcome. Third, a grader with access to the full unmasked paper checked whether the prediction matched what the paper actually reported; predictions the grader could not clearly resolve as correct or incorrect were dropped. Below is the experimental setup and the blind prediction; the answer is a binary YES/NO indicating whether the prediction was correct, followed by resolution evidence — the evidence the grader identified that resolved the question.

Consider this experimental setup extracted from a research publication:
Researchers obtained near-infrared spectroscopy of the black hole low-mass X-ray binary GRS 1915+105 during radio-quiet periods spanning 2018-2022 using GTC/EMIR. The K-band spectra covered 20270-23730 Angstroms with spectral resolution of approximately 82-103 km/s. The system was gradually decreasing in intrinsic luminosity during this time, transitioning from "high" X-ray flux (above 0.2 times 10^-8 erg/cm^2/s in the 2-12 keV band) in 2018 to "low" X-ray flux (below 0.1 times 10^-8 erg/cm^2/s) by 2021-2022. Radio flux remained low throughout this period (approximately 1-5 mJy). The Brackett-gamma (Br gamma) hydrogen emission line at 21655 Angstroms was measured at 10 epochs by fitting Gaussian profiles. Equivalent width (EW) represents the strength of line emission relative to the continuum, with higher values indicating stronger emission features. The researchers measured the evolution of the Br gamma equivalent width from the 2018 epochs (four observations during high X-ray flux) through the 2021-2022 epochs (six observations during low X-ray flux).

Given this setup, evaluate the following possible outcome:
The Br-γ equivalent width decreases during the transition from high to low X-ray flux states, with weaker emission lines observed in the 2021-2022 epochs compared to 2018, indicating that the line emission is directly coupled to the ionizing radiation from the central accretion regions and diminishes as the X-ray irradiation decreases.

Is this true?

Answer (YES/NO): YES